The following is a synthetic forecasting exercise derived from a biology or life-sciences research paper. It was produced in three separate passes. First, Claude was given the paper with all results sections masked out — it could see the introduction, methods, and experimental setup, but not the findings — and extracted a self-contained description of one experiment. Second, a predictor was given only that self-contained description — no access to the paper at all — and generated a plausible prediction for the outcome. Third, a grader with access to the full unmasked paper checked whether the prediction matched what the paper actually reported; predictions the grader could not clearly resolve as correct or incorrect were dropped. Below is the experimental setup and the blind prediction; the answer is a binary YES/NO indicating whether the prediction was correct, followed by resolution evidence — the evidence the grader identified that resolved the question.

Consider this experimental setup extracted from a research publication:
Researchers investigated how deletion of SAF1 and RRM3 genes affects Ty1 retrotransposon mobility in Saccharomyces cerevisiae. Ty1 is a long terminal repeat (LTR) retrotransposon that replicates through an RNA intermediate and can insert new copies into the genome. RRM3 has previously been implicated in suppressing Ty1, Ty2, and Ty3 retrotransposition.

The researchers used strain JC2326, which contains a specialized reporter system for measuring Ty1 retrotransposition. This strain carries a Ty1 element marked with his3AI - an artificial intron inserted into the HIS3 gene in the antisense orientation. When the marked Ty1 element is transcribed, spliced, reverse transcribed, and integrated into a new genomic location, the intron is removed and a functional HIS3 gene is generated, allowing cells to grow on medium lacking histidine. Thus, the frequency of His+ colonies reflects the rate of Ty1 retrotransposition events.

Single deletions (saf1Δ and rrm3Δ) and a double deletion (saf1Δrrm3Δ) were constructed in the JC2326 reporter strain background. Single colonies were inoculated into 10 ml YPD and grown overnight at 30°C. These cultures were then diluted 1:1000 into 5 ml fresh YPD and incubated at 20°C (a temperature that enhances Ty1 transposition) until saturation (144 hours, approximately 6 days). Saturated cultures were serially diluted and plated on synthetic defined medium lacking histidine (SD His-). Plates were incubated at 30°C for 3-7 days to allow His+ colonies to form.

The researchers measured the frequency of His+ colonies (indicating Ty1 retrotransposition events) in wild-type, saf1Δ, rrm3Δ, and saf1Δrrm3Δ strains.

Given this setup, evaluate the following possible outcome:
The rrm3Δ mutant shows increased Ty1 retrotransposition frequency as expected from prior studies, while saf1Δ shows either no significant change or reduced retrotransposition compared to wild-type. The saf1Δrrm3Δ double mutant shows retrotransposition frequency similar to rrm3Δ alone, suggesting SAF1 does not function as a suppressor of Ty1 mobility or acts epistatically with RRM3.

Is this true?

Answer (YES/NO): NO